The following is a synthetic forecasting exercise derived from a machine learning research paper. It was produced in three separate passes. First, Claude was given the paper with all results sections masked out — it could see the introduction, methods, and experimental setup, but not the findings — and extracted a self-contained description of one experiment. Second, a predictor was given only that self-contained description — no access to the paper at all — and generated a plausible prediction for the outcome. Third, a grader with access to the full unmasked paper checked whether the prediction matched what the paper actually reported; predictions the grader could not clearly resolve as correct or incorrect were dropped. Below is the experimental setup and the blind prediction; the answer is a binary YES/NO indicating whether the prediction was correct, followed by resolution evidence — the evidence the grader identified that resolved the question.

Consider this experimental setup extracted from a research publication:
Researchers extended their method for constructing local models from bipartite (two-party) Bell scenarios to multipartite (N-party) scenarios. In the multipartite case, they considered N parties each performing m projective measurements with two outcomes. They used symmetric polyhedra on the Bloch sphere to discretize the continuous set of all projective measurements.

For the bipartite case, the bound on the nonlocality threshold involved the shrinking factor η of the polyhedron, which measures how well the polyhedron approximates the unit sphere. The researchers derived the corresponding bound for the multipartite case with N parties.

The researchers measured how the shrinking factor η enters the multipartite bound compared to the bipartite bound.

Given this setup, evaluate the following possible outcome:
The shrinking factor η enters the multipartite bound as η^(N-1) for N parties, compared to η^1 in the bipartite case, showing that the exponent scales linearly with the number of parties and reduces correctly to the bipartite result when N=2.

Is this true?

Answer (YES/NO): NO